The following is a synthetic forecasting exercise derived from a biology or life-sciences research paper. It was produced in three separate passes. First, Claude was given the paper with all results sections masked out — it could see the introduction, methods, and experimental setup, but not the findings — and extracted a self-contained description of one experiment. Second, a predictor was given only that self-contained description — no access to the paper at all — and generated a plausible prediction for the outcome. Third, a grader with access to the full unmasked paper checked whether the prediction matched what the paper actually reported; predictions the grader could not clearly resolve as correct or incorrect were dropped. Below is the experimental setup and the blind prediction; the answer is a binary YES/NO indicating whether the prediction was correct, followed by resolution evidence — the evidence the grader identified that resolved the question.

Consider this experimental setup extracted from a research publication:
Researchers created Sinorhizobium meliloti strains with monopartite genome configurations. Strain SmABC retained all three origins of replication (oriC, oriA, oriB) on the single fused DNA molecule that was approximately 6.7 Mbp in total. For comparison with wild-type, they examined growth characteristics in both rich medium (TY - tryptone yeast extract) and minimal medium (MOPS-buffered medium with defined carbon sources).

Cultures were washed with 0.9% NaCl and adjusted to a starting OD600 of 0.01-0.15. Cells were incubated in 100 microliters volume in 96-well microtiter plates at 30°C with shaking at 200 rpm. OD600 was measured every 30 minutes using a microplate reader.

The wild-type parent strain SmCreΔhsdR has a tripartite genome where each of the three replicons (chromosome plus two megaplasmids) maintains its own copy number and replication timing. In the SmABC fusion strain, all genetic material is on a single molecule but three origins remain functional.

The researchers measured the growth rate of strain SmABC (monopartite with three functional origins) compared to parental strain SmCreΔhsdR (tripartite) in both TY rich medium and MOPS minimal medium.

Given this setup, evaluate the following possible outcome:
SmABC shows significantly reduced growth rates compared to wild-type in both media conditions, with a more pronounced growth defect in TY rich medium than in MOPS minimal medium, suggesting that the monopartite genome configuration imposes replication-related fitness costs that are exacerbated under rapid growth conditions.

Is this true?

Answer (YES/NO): NO